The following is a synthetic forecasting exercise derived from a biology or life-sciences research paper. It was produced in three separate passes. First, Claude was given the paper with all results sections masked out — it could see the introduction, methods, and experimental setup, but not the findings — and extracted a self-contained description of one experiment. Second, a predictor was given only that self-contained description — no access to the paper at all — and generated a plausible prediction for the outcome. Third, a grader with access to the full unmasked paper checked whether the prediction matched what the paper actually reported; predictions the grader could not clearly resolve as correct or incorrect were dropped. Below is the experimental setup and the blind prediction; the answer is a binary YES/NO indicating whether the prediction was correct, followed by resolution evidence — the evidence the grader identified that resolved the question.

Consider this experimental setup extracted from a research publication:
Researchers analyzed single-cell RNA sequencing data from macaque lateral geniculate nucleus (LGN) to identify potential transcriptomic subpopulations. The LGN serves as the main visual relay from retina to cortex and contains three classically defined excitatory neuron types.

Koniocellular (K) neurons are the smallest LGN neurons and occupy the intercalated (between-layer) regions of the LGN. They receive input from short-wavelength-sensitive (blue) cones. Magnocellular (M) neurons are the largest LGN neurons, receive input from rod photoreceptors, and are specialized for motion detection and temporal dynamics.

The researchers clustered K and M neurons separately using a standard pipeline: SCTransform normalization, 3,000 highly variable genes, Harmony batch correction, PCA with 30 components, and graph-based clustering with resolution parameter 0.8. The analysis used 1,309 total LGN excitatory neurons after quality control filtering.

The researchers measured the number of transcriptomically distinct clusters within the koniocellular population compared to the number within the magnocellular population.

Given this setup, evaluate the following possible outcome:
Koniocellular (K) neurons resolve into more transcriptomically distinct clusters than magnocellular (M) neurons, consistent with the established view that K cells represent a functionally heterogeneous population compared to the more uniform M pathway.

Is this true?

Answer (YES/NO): YES